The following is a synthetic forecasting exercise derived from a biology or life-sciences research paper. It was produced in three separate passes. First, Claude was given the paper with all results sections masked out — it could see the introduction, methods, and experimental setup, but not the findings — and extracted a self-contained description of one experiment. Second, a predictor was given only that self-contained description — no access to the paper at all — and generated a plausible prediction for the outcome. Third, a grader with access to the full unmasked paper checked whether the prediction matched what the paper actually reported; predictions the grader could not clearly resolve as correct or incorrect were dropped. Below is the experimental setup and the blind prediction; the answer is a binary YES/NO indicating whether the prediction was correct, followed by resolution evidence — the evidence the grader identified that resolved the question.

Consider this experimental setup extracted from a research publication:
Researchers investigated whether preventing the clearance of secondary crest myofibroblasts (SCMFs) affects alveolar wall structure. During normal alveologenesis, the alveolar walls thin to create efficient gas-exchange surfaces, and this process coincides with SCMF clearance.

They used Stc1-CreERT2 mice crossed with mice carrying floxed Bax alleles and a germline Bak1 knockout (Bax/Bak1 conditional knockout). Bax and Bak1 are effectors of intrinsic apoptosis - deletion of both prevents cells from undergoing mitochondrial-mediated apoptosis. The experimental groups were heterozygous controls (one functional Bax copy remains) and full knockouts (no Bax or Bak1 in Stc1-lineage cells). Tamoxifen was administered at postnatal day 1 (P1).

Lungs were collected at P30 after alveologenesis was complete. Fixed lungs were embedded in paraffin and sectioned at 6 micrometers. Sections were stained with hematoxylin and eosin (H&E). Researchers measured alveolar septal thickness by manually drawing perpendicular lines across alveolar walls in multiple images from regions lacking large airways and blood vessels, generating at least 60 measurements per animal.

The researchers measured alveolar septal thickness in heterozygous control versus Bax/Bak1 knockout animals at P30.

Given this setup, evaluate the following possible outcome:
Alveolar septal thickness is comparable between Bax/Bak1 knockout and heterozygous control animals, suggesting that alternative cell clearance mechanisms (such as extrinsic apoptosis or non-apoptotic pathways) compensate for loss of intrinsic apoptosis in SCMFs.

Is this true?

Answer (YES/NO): NO